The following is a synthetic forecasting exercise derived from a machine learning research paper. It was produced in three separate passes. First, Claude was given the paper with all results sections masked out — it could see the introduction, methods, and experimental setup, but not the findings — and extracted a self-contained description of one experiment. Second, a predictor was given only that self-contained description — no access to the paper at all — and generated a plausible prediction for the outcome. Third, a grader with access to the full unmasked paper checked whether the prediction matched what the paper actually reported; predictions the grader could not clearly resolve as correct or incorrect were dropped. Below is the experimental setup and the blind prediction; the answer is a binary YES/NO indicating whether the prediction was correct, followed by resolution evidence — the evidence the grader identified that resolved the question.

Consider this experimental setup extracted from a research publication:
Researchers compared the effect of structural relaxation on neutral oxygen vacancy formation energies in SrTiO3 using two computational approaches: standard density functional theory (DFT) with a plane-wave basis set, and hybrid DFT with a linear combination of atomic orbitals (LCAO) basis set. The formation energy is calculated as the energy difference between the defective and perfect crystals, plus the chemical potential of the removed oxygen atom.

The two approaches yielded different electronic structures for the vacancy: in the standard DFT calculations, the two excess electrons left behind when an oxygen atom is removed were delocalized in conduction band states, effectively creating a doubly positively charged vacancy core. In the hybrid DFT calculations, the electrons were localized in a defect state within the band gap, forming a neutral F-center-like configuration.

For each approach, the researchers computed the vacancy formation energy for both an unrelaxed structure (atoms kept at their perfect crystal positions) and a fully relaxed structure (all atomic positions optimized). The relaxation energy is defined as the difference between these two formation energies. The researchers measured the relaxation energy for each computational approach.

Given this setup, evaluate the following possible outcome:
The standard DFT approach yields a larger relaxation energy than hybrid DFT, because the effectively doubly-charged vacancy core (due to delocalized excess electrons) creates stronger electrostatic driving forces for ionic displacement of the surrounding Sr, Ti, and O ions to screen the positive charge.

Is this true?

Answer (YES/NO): YES